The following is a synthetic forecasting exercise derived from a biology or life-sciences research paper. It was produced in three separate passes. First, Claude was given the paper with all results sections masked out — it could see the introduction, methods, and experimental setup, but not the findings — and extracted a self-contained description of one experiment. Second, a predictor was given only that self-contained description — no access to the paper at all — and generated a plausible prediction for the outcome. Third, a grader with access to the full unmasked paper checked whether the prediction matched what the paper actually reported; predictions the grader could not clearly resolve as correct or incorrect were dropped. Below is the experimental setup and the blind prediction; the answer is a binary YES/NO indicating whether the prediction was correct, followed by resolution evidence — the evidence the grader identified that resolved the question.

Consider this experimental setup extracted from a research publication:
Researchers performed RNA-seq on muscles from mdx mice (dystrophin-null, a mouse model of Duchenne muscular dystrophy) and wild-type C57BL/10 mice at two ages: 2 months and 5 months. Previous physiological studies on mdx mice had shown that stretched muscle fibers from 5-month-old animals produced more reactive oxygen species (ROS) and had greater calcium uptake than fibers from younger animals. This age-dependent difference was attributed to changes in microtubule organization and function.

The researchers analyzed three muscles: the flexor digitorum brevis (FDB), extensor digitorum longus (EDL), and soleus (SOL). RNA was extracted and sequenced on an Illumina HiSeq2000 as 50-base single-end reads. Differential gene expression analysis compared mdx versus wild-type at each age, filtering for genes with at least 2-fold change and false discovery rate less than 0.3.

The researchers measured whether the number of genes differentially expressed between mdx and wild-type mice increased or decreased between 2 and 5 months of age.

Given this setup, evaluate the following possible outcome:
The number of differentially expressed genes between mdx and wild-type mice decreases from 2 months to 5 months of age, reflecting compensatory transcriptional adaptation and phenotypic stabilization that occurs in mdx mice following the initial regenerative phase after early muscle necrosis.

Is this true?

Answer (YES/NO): NO